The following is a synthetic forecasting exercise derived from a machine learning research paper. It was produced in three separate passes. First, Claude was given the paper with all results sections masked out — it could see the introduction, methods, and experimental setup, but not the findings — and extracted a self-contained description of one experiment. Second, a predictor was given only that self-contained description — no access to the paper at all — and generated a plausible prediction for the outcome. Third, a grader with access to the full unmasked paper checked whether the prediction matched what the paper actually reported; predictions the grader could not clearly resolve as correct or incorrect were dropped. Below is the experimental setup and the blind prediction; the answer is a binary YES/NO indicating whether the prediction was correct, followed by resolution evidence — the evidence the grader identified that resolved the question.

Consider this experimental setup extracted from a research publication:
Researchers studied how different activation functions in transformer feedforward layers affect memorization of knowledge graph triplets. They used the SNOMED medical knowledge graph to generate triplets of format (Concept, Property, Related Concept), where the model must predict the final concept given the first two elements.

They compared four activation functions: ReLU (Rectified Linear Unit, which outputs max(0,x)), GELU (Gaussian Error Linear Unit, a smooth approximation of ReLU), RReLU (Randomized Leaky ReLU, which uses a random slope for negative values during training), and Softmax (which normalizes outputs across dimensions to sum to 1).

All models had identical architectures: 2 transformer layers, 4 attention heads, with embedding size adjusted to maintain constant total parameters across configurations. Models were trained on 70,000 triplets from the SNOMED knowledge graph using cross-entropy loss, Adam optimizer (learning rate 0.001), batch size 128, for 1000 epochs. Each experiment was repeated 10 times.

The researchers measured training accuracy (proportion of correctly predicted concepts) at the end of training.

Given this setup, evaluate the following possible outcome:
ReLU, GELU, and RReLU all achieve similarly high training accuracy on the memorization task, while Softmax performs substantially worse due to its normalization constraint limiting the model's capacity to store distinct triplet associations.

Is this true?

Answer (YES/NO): NO